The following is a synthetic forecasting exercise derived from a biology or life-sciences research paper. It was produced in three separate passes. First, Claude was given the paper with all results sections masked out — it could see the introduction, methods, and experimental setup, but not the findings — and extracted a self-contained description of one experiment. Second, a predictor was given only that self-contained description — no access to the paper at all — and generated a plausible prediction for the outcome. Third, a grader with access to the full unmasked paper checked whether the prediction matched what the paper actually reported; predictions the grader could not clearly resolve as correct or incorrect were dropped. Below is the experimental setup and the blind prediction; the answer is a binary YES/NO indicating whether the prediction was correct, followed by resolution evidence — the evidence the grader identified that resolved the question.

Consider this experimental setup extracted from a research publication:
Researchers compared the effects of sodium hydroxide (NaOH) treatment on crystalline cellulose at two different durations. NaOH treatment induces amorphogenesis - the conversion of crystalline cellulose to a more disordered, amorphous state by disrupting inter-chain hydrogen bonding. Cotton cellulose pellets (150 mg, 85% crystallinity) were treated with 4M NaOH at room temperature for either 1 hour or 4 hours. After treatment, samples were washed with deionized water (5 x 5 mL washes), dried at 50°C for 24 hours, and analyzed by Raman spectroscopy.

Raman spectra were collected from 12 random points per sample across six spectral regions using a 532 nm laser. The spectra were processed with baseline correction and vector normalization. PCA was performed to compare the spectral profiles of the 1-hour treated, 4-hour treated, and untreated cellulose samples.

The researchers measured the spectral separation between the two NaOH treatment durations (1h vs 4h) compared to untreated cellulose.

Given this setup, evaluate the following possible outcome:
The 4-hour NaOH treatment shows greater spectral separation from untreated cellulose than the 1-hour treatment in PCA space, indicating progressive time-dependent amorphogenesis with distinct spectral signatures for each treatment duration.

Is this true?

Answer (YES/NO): NO